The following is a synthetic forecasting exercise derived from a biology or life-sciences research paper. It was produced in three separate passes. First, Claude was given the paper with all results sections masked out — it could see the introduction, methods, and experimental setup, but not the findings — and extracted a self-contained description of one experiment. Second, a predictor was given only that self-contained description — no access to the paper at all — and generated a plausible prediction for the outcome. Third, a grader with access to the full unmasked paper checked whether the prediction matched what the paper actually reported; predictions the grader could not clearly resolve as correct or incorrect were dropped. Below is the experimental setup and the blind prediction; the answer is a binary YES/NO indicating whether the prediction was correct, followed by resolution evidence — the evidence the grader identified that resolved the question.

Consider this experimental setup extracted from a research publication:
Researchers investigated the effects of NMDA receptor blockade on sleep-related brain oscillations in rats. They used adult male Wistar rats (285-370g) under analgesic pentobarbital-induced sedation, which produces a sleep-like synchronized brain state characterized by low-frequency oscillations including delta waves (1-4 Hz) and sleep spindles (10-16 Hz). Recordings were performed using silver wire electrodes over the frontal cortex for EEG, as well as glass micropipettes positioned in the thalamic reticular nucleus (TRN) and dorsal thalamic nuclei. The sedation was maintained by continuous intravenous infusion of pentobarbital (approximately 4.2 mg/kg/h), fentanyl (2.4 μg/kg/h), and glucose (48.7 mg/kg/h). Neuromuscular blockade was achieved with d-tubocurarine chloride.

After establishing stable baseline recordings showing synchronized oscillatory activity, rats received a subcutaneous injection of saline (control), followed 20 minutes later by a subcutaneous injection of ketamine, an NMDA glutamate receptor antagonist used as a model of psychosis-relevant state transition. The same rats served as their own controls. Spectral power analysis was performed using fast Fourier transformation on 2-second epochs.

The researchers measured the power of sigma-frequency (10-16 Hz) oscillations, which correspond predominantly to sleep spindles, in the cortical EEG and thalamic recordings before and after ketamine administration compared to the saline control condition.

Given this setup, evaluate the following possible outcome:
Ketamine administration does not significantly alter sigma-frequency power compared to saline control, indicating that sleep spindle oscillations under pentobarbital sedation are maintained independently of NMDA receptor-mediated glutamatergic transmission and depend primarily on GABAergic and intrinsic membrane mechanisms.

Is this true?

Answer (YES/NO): NO